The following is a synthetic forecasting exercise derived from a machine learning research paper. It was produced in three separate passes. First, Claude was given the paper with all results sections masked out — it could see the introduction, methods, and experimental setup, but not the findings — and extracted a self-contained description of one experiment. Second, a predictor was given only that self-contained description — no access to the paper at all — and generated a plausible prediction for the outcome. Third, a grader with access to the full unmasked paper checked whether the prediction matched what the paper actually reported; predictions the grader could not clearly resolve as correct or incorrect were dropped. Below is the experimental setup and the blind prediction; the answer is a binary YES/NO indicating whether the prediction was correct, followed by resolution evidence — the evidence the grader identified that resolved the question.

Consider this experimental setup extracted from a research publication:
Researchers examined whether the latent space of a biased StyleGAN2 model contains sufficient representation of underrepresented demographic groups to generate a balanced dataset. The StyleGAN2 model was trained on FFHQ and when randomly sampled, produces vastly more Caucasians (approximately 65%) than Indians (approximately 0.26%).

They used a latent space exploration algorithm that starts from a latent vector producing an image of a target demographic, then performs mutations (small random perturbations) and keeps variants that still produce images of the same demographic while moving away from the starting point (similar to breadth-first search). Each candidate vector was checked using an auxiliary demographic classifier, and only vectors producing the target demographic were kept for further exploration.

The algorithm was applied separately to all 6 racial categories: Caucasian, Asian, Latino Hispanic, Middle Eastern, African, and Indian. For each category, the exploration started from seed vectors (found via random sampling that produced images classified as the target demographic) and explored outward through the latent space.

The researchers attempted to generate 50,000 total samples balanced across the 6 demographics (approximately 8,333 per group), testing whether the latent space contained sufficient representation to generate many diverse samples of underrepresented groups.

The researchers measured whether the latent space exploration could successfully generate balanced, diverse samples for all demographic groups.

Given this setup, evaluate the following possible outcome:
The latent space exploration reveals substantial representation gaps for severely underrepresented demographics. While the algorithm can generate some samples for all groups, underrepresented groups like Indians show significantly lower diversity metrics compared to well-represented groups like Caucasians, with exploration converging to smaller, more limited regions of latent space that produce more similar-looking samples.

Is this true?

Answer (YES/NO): NO